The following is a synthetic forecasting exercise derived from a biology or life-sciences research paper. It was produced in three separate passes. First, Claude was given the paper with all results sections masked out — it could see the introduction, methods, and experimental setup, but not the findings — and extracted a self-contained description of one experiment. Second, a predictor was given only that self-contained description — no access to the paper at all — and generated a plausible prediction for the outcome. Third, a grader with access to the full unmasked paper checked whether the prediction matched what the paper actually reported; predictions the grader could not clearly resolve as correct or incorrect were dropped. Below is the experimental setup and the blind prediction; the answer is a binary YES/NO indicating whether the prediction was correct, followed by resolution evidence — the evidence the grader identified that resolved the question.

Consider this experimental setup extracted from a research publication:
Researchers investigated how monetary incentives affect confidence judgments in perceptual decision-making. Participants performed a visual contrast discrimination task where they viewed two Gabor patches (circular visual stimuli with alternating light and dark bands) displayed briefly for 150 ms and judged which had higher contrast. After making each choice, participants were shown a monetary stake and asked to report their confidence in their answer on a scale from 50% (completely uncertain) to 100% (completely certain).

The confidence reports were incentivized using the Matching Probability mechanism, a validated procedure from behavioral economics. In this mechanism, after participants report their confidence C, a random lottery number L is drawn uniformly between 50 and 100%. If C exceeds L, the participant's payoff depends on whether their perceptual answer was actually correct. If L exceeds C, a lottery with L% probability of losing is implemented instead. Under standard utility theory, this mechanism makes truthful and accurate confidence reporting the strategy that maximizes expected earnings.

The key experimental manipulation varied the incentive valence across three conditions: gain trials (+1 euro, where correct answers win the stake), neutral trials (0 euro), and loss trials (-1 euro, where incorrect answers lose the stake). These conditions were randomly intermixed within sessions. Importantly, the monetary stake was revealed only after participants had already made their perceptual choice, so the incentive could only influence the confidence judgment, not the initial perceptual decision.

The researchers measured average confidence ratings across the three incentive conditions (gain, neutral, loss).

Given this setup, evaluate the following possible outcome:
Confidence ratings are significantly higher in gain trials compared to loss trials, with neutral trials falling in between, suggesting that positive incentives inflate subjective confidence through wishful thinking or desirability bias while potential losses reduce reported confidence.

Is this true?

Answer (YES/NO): NO